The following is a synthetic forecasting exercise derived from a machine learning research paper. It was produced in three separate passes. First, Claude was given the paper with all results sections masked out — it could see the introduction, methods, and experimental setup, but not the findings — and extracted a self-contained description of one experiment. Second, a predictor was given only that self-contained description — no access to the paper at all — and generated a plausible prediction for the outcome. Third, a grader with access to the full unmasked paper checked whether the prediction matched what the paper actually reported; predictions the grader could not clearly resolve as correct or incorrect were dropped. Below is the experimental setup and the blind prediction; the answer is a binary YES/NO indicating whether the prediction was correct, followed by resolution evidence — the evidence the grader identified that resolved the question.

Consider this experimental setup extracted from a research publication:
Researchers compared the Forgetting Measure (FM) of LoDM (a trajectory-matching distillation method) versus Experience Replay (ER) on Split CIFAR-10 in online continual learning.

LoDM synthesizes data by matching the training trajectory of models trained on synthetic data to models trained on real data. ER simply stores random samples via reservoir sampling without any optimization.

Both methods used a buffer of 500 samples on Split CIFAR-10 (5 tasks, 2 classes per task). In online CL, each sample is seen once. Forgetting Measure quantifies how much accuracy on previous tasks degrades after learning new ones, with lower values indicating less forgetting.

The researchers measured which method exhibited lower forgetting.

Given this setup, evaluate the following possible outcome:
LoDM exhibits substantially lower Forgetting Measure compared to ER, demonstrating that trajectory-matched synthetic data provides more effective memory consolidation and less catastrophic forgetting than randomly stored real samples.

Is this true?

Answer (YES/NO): YES